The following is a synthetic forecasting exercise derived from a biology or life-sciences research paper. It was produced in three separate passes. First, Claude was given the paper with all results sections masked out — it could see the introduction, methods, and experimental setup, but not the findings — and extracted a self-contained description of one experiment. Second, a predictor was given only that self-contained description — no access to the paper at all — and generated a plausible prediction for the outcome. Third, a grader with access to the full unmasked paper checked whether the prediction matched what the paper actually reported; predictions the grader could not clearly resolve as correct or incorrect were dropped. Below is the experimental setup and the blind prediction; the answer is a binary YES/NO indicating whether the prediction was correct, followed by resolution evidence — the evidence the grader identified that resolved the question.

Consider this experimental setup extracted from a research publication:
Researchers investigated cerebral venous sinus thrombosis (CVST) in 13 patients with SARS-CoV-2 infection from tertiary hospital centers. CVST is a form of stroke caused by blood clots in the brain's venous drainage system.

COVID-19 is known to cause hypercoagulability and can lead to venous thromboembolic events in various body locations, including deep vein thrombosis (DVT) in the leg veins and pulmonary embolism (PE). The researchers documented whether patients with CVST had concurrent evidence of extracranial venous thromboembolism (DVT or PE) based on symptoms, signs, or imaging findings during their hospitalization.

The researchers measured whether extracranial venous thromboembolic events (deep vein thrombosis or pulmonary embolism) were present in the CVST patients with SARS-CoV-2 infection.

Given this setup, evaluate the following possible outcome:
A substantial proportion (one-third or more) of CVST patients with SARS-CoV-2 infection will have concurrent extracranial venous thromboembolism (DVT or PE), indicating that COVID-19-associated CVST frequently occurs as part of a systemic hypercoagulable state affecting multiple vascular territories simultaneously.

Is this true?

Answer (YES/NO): NO